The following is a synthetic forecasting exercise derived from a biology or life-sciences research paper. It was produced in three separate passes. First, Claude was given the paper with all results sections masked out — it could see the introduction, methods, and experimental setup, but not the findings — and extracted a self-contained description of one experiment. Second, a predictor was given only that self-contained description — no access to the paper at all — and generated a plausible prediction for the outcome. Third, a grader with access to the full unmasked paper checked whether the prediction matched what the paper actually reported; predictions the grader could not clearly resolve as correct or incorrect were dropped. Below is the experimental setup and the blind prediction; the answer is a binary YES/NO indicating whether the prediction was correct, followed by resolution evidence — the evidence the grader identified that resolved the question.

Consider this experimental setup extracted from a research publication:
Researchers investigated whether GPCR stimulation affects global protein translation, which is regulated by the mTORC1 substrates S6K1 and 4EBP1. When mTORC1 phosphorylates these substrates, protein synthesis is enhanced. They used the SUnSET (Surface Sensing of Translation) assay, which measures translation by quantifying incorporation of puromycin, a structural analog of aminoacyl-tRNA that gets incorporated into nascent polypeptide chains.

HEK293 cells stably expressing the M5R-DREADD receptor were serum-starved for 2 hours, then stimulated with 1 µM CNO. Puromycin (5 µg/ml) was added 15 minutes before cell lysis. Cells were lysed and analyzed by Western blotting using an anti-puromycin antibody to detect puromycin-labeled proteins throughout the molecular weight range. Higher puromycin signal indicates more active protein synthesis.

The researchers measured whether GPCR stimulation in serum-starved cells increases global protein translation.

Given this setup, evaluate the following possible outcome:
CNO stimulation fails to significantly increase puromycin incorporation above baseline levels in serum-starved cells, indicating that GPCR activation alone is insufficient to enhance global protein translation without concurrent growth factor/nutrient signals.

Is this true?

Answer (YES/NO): NO